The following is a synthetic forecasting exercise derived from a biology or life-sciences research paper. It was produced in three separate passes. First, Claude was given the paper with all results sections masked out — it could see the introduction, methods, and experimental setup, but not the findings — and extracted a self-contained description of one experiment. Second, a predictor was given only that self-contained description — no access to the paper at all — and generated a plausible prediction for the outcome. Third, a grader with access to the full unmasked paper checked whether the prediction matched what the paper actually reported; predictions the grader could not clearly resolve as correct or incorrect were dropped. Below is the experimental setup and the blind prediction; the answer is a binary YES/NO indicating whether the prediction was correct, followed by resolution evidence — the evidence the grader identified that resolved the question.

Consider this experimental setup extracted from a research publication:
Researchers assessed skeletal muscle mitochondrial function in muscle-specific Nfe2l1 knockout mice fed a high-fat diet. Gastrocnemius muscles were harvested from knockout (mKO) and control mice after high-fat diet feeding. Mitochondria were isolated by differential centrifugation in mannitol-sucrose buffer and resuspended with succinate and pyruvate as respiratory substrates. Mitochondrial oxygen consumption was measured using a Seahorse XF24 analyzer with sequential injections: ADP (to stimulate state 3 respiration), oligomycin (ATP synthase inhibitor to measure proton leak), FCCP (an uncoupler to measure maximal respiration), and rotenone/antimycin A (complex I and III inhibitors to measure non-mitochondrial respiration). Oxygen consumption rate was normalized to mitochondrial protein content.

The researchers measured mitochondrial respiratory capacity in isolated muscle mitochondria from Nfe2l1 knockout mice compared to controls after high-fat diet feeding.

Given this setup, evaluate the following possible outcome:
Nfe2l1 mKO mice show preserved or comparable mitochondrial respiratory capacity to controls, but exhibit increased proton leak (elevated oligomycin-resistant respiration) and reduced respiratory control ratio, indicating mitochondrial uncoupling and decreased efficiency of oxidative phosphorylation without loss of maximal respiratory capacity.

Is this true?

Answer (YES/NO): NO